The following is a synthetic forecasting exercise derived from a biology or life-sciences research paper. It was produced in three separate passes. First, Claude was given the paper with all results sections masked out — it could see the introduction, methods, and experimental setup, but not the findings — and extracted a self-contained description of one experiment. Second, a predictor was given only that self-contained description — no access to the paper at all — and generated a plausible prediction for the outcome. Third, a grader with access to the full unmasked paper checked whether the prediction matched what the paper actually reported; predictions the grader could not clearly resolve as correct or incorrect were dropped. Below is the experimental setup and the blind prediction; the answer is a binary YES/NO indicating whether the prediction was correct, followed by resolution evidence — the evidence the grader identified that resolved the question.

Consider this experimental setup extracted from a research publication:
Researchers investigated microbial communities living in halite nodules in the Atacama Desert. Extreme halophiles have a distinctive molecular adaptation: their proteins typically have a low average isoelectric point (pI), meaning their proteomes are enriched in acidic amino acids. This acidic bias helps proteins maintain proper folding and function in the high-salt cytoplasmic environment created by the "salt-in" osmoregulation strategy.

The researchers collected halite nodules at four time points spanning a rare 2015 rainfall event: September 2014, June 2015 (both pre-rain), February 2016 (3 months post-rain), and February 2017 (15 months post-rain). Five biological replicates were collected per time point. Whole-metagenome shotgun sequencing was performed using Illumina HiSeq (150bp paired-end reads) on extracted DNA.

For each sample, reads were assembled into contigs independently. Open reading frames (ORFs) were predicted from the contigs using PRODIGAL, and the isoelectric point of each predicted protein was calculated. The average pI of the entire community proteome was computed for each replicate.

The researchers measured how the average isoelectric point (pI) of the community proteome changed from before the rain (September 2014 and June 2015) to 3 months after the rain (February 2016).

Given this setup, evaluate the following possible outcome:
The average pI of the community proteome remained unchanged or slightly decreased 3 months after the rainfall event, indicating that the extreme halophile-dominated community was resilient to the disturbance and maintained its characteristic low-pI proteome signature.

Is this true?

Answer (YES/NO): NO